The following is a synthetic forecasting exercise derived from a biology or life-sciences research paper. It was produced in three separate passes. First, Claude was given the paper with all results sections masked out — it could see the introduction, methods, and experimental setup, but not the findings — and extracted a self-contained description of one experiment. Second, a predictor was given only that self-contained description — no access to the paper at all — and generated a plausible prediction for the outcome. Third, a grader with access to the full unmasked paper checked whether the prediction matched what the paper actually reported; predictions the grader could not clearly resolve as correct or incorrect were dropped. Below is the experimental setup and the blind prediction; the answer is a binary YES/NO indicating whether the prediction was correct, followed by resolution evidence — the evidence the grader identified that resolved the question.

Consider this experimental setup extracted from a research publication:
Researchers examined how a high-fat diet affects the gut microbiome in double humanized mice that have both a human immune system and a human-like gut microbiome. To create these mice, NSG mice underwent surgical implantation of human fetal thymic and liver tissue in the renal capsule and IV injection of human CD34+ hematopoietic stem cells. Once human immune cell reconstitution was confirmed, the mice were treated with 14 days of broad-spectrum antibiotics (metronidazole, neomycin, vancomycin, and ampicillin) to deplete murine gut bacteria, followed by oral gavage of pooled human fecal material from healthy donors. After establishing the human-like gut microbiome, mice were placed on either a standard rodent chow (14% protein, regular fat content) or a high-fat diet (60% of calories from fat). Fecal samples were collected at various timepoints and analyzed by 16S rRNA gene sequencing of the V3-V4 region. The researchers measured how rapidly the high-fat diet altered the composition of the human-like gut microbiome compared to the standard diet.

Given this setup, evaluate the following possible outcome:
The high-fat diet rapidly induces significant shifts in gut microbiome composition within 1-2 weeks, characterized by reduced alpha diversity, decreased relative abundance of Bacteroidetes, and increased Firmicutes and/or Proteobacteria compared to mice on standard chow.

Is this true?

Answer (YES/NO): NO